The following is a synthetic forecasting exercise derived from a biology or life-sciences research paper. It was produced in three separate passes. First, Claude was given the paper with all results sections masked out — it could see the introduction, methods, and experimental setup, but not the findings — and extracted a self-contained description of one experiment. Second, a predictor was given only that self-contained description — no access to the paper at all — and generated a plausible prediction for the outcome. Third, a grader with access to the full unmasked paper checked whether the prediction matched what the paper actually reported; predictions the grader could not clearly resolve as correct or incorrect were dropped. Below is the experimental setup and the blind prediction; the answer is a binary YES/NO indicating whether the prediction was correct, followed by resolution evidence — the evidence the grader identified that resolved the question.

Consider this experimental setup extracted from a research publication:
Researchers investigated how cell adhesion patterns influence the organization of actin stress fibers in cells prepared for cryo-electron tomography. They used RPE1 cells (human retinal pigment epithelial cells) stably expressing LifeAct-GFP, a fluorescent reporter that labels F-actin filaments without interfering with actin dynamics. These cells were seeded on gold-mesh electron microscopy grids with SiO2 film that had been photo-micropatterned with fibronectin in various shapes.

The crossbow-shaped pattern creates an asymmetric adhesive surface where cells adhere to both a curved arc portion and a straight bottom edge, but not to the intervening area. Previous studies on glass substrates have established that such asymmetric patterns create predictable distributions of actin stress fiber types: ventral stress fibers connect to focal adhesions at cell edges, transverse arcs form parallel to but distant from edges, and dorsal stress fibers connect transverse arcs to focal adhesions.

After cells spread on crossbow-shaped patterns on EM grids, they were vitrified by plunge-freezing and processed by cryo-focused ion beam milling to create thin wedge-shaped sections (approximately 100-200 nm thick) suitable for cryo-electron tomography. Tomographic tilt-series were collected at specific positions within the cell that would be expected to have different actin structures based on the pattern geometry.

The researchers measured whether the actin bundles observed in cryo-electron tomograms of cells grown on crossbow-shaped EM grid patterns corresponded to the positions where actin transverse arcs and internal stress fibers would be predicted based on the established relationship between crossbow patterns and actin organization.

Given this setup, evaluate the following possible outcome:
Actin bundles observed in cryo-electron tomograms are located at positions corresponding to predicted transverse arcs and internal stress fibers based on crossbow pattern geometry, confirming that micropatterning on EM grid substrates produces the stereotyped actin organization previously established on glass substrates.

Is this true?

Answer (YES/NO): YES